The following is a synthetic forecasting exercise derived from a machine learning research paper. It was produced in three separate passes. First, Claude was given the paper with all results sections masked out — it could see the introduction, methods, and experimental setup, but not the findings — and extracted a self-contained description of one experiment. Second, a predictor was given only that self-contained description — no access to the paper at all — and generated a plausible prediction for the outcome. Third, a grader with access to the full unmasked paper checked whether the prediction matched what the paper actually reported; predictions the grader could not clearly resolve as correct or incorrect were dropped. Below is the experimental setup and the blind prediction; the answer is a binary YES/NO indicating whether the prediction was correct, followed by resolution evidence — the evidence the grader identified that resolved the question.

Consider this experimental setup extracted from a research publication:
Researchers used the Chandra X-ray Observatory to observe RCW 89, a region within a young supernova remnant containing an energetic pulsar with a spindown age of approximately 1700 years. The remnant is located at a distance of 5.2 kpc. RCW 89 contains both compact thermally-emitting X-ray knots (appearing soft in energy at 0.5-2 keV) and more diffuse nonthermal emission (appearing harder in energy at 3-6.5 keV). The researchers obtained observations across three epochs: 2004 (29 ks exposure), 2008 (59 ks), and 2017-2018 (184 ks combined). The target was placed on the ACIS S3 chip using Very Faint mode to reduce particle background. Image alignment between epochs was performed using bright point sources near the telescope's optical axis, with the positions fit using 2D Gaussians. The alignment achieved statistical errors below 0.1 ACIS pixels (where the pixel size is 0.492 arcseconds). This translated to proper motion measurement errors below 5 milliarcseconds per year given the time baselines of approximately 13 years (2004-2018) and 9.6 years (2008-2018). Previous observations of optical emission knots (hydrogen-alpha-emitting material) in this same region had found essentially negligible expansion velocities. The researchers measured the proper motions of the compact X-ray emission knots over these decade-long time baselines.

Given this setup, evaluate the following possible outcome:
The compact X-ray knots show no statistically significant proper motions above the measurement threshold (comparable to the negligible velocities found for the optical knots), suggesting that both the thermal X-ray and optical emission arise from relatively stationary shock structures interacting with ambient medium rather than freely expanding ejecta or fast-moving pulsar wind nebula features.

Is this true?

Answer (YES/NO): NO